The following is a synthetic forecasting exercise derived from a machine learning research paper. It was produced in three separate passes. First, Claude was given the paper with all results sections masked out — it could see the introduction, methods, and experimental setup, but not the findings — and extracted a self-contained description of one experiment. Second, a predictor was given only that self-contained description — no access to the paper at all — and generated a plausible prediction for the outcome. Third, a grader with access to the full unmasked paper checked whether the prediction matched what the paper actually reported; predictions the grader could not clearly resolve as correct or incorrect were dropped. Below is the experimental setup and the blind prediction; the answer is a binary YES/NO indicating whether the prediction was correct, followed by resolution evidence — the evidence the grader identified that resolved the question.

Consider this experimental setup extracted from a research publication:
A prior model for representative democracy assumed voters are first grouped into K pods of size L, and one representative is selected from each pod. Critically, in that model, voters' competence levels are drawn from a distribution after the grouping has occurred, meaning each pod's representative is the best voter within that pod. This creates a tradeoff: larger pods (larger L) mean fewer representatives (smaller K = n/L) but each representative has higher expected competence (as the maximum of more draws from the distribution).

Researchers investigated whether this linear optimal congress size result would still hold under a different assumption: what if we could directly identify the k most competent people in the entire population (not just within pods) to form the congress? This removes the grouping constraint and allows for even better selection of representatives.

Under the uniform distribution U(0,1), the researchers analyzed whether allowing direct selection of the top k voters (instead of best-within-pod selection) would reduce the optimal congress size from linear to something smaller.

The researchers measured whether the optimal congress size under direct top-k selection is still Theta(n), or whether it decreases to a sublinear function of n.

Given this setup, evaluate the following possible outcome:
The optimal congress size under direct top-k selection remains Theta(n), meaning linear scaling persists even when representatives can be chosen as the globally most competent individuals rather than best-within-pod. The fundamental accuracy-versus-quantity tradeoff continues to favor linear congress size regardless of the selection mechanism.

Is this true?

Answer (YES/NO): YES